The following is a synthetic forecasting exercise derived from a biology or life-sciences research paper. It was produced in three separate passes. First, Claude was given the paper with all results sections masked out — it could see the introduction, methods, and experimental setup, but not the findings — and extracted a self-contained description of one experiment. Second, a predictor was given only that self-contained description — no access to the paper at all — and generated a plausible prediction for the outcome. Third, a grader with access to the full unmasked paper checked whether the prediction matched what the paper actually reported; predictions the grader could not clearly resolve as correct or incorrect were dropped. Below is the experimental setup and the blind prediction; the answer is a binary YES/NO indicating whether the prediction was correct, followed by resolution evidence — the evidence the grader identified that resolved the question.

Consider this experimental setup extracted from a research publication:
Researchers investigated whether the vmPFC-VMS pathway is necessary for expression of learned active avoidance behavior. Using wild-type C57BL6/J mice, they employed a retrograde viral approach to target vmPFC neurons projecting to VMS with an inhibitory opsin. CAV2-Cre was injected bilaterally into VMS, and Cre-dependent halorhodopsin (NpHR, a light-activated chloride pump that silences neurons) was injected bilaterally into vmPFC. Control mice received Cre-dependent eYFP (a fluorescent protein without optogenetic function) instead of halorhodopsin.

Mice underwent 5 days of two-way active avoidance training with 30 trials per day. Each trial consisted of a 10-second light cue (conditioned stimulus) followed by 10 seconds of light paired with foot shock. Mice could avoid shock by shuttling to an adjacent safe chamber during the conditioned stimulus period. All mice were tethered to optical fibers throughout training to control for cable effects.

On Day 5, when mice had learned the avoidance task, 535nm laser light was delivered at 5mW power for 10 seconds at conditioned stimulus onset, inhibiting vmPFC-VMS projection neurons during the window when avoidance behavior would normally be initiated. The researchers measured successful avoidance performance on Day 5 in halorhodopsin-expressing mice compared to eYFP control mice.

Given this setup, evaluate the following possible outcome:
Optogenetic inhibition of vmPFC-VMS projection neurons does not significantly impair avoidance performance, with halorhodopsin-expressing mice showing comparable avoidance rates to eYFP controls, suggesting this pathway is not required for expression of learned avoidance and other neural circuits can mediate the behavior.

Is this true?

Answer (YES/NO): NO